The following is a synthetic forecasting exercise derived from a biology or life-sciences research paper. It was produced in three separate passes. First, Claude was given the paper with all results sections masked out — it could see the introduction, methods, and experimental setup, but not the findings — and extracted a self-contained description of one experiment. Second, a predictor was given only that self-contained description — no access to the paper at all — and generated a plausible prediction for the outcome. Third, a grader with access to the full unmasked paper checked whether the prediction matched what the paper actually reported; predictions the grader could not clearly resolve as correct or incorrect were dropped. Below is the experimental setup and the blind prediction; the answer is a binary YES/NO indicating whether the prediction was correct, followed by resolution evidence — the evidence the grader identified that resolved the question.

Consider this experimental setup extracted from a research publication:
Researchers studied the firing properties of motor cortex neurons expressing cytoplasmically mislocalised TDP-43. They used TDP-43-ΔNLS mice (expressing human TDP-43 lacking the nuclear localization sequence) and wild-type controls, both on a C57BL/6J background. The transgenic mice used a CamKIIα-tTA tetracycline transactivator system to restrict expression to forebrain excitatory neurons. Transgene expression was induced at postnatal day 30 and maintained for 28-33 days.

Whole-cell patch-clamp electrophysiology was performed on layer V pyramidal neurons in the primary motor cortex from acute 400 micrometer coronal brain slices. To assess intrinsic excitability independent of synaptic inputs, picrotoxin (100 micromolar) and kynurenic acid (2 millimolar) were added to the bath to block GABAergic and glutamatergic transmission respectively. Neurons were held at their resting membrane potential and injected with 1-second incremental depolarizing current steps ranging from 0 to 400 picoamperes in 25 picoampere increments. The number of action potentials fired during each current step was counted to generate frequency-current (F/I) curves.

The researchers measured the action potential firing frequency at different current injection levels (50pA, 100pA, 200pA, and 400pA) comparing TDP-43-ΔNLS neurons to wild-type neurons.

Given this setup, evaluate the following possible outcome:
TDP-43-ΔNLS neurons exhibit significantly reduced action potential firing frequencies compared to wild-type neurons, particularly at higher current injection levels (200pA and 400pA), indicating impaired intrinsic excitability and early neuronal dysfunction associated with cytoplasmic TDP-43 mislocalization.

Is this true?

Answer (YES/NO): NO